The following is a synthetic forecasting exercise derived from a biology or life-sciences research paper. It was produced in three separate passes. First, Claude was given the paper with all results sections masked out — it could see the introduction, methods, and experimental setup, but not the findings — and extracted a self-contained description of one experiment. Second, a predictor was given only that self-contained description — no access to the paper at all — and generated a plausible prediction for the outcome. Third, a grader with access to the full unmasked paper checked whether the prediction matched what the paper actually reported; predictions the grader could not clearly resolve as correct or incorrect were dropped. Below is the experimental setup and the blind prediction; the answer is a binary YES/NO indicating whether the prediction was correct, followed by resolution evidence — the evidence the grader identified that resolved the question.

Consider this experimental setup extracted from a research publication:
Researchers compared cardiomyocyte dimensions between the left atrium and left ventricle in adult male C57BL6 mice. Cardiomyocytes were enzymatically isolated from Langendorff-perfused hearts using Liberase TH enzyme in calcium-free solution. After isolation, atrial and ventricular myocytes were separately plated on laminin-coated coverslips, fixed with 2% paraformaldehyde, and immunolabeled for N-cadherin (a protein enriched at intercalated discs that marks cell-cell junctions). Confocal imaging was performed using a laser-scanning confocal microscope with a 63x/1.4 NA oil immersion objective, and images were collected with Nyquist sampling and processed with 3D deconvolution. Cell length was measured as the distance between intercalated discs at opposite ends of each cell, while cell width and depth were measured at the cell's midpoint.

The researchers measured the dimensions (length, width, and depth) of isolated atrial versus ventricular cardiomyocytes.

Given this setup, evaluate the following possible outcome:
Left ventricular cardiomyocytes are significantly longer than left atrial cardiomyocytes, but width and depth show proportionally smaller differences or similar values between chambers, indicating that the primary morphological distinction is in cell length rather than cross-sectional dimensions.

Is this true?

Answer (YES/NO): NO